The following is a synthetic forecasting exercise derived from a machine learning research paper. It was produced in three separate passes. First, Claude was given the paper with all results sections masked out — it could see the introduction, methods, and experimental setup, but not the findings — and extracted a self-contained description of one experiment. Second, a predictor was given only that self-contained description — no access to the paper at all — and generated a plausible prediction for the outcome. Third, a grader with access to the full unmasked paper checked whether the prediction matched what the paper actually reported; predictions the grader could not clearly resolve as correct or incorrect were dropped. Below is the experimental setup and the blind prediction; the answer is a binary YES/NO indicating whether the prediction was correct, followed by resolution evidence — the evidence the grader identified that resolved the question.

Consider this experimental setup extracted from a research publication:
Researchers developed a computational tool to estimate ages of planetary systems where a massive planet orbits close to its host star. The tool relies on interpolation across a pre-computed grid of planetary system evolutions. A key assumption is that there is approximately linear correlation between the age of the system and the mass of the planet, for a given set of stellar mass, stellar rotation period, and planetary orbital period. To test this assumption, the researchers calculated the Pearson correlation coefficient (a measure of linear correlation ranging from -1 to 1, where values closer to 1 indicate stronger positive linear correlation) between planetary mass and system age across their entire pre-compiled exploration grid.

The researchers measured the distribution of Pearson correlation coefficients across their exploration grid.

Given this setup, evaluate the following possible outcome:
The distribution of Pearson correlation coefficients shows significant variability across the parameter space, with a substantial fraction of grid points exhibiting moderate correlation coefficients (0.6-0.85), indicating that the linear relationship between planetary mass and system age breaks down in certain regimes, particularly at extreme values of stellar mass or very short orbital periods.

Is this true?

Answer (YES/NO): NO